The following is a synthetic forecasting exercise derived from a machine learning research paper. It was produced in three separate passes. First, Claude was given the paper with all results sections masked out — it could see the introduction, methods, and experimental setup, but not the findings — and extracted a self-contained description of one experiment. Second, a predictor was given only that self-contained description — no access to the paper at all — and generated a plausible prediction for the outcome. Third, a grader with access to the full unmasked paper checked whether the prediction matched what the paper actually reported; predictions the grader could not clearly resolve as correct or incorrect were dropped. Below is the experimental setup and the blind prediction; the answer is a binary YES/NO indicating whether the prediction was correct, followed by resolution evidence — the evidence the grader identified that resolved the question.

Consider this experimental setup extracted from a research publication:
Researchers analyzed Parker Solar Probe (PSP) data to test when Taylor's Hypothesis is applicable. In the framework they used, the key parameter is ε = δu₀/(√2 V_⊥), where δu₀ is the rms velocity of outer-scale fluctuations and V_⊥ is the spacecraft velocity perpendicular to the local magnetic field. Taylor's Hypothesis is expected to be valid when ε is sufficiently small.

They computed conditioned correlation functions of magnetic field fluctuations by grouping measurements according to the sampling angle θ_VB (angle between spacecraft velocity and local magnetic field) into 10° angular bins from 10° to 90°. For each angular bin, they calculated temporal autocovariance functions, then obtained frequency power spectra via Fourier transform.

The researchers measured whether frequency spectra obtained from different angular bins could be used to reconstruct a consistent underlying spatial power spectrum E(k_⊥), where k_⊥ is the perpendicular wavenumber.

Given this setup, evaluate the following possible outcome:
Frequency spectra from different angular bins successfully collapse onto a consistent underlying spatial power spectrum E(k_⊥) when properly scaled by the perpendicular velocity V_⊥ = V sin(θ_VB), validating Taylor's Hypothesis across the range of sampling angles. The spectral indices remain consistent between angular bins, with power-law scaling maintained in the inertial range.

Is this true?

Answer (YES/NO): YES